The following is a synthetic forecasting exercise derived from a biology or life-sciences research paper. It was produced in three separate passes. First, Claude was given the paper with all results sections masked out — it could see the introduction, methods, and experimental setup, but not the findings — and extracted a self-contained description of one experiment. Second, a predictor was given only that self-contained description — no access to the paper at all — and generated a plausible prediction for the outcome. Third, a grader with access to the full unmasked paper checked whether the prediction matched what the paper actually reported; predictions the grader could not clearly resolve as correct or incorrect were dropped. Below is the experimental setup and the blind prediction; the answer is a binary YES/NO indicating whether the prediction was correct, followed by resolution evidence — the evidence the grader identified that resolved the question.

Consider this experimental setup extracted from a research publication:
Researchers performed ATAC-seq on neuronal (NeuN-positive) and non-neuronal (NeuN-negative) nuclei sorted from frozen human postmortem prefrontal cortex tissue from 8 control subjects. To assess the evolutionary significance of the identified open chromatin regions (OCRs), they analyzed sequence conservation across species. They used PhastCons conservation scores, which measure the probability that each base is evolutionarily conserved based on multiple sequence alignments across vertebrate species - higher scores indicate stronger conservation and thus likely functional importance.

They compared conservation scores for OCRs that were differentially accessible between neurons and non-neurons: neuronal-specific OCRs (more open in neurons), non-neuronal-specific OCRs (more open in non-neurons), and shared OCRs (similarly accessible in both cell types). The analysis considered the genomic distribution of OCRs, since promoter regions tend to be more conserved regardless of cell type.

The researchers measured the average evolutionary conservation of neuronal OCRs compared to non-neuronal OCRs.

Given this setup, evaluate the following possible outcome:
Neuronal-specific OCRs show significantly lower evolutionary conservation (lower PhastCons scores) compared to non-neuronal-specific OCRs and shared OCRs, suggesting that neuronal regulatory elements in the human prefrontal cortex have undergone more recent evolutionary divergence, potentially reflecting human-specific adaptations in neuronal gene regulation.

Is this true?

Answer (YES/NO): NO